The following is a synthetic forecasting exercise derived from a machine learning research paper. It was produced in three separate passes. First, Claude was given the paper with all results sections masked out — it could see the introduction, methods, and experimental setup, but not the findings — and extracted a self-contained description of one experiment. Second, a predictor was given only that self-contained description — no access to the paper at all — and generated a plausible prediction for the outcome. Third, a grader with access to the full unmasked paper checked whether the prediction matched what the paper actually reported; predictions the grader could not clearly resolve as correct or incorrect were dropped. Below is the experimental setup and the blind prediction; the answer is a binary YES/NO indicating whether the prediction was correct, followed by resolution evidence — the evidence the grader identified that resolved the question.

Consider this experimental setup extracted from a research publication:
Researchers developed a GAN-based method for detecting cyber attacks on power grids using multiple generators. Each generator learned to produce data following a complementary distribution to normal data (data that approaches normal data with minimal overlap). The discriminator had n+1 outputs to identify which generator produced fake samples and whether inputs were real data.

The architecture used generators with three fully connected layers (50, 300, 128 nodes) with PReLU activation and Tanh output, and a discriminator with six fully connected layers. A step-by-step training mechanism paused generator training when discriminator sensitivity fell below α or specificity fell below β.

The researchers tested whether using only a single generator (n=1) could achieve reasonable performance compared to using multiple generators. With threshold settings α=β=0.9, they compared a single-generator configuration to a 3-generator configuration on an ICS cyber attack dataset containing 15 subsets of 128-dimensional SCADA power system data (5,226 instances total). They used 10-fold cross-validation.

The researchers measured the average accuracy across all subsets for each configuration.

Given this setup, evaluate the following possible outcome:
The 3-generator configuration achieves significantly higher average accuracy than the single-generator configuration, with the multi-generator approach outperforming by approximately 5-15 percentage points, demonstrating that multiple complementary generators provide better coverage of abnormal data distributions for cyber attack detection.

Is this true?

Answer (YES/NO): NO